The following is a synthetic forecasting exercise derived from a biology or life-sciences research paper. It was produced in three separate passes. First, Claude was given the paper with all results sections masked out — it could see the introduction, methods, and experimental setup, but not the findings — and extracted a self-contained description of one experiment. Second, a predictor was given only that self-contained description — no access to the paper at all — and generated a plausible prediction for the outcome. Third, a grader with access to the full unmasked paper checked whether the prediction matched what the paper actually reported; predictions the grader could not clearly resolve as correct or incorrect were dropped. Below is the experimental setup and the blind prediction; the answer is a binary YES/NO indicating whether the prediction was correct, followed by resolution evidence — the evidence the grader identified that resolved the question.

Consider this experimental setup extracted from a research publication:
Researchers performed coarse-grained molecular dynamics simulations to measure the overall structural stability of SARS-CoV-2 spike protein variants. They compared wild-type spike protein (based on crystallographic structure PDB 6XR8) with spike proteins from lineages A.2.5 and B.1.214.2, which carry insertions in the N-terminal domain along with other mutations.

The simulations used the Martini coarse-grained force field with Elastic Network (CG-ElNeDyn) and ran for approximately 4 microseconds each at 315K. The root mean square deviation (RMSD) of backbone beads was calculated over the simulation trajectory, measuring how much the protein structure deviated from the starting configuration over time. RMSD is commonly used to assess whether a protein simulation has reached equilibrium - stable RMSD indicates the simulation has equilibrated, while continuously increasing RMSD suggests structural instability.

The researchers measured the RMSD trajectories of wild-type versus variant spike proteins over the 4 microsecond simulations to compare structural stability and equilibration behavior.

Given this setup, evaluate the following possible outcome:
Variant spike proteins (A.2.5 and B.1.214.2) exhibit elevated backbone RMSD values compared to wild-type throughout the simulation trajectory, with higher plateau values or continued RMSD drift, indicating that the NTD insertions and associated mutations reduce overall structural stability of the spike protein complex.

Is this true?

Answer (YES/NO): NO